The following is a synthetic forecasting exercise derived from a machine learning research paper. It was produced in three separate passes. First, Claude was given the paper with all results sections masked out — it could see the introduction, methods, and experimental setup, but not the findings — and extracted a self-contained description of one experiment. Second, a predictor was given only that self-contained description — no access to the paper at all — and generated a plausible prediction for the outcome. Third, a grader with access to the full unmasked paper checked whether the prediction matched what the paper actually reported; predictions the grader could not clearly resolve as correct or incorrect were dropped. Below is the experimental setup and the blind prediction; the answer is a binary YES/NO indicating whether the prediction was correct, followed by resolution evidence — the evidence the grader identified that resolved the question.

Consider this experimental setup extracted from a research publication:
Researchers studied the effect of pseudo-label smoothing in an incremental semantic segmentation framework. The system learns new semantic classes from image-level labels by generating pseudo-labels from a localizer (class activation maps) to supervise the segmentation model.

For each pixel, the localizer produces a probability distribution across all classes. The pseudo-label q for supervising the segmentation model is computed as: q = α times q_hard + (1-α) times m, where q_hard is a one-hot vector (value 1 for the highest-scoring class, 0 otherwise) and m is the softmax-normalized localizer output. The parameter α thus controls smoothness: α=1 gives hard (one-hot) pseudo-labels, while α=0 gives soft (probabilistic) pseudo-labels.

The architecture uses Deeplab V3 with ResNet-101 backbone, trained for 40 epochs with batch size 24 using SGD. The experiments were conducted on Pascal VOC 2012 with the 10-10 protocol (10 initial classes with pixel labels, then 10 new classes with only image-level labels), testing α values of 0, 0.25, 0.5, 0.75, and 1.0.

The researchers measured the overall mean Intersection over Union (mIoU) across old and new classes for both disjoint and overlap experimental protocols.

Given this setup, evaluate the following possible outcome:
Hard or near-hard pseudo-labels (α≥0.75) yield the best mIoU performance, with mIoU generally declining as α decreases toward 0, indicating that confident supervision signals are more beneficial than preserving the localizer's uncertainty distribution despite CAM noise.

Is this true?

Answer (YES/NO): NO